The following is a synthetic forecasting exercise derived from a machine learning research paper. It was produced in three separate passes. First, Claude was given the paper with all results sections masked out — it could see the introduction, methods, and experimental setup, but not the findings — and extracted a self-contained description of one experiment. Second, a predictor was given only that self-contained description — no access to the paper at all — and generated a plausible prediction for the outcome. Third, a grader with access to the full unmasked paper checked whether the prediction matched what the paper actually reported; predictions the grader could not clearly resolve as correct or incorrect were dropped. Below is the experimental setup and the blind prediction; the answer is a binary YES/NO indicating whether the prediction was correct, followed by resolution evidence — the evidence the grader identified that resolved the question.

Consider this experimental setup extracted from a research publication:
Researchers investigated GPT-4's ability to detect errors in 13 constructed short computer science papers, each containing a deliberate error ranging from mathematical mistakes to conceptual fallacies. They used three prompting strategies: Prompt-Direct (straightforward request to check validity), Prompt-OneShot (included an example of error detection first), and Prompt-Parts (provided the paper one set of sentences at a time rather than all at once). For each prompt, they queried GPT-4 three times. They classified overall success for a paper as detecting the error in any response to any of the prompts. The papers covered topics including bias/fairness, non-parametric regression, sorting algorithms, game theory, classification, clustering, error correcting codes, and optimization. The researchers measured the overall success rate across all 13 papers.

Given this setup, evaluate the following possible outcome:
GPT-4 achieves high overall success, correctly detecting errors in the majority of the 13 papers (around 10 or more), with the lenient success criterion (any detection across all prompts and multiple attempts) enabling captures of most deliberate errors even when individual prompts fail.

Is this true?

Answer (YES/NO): NO